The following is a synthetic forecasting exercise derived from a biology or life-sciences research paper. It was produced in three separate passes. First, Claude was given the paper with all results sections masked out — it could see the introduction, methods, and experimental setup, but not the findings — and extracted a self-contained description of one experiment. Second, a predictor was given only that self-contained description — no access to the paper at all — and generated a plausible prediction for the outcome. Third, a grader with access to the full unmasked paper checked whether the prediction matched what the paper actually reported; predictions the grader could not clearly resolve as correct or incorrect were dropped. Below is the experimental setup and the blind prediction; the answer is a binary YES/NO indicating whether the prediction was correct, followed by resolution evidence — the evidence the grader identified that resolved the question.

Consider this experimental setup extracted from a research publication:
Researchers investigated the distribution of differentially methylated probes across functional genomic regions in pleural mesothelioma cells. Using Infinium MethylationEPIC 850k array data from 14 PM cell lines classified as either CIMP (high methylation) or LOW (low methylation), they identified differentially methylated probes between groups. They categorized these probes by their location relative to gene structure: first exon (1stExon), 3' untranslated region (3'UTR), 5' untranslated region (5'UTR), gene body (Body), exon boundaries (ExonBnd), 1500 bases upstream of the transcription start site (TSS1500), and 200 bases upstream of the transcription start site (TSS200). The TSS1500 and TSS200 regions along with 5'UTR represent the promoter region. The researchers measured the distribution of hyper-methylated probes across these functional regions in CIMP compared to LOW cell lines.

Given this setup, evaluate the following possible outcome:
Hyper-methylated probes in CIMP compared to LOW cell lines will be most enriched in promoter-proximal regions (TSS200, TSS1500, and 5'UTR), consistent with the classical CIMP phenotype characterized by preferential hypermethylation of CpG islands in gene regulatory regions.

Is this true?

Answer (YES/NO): YES